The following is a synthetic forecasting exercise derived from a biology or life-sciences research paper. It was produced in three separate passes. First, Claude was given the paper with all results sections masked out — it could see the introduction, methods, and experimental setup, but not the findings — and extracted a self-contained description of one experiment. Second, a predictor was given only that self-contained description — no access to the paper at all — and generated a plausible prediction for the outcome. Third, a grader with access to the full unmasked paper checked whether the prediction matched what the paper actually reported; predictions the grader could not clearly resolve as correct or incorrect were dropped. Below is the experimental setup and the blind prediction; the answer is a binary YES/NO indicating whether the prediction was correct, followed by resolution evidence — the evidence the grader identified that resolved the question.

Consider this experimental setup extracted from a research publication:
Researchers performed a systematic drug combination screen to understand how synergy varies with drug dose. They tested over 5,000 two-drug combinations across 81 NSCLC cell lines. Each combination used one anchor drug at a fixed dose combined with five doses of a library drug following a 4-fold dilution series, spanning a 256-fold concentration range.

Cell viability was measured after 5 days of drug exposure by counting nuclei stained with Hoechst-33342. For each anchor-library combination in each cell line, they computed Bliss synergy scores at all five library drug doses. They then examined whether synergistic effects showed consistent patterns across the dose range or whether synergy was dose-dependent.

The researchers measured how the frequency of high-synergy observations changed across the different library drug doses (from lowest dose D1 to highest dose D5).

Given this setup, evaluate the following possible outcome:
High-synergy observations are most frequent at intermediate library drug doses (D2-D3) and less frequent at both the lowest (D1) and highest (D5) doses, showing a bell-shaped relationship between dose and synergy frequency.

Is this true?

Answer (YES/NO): NO